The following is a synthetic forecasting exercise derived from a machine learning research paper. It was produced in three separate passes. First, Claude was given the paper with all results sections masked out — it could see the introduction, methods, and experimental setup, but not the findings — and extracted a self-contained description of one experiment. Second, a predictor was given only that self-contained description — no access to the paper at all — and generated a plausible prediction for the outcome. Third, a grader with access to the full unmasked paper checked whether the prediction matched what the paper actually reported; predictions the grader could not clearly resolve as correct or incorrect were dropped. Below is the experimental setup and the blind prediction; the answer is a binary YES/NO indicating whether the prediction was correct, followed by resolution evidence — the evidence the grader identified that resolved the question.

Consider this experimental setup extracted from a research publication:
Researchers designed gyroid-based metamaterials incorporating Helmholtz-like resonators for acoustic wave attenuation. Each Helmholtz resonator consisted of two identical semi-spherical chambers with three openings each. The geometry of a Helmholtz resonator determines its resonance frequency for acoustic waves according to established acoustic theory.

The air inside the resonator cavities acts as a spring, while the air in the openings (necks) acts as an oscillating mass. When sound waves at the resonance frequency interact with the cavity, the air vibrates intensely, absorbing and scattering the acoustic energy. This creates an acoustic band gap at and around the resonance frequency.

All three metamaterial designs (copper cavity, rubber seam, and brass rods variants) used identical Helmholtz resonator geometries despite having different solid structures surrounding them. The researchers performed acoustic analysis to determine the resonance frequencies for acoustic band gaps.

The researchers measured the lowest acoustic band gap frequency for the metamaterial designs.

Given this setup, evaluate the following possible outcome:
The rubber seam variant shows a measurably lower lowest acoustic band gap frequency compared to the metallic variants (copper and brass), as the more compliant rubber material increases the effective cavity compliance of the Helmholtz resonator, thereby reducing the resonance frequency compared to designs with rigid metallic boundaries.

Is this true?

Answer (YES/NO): NO